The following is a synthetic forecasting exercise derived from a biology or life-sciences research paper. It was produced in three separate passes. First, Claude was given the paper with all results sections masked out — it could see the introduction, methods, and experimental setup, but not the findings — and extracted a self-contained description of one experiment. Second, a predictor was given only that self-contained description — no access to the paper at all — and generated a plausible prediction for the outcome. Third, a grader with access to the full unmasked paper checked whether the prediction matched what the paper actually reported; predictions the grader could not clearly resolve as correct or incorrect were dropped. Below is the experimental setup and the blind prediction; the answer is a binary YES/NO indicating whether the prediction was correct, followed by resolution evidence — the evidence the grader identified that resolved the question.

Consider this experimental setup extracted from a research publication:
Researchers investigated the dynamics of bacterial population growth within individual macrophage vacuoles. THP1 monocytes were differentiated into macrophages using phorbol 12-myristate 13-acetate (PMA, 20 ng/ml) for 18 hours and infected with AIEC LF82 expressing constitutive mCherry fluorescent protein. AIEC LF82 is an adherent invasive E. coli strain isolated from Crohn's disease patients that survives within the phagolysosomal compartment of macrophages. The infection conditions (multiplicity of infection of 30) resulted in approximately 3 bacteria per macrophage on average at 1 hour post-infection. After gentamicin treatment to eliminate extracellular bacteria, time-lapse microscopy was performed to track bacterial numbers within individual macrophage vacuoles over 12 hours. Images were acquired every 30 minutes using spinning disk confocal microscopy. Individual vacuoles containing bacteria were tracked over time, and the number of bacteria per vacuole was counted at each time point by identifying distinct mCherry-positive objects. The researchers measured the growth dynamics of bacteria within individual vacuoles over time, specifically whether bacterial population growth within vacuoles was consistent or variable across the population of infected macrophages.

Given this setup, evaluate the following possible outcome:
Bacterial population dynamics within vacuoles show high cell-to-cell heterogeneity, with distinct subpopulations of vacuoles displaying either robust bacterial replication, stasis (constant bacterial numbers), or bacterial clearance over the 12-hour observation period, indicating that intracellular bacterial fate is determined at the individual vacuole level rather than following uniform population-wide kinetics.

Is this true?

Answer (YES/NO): YES